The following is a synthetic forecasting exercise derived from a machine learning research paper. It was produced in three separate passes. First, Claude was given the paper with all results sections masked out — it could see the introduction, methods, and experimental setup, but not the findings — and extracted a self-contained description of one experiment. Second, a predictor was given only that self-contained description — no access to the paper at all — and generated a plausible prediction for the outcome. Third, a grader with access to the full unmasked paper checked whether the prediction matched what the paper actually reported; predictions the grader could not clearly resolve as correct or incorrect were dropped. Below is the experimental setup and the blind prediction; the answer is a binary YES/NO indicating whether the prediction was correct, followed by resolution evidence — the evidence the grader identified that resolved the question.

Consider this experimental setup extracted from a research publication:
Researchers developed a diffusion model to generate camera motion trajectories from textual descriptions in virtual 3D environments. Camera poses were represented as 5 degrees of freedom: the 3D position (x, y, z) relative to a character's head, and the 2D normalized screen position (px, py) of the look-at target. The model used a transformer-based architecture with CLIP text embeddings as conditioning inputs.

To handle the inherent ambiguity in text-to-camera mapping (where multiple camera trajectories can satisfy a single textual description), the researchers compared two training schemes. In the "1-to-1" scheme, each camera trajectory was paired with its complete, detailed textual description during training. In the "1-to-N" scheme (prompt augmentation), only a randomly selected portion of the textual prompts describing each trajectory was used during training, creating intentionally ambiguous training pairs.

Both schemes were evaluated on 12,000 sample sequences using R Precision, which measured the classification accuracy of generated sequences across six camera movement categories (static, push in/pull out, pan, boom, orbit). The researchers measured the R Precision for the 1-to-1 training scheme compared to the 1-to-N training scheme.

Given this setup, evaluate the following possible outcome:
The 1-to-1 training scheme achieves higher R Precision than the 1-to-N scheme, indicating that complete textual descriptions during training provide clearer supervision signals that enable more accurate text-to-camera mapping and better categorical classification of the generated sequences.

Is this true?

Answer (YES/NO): NO